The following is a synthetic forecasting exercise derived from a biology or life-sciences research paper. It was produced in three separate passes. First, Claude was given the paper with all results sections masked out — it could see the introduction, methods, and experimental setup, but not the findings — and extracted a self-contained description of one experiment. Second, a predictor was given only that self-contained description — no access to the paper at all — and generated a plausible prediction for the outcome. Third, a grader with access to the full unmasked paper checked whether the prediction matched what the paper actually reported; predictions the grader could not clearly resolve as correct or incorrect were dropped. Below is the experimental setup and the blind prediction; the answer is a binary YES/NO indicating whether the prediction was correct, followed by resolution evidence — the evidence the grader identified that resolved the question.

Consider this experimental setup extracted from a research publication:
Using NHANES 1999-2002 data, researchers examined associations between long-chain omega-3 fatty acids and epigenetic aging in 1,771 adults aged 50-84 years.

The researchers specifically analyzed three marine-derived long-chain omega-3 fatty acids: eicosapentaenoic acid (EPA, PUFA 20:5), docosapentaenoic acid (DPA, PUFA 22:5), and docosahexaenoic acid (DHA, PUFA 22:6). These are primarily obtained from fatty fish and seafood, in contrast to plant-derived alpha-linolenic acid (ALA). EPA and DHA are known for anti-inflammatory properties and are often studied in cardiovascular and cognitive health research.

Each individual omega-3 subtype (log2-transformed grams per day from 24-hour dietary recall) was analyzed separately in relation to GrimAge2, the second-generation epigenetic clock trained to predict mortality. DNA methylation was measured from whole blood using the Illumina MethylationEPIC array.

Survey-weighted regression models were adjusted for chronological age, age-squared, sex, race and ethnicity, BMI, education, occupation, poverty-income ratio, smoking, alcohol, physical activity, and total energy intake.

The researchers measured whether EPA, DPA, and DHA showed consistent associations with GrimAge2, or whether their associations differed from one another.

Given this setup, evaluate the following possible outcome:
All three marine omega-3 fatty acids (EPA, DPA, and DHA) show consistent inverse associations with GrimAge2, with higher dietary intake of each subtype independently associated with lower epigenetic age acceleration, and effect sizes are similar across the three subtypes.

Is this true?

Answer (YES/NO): NO